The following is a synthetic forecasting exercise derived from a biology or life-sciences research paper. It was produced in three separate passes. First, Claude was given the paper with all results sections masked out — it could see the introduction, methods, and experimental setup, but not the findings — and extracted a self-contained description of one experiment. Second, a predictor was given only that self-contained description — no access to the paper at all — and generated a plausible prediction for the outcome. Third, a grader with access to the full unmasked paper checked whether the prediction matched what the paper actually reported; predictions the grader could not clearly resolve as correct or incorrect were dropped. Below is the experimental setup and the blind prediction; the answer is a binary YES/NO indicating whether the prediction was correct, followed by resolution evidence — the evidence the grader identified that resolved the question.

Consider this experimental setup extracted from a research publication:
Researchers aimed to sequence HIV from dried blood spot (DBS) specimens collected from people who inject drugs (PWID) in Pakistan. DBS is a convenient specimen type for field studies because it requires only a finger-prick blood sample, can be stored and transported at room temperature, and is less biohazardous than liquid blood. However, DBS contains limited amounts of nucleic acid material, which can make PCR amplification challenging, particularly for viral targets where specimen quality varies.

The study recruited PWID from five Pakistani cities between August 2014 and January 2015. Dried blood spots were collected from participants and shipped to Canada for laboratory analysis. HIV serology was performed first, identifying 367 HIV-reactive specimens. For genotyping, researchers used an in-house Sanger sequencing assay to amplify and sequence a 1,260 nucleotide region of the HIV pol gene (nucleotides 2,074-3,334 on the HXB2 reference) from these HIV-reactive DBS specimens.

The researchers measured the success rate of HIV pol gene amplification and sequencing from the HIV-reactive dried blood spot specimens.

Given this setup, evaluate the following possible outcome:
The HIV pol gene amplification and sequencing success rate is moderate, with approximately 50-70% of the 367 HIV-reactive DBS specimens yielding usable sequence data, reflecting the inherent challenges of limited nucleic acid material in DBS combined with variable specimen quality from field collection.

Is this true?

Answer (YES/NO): NO